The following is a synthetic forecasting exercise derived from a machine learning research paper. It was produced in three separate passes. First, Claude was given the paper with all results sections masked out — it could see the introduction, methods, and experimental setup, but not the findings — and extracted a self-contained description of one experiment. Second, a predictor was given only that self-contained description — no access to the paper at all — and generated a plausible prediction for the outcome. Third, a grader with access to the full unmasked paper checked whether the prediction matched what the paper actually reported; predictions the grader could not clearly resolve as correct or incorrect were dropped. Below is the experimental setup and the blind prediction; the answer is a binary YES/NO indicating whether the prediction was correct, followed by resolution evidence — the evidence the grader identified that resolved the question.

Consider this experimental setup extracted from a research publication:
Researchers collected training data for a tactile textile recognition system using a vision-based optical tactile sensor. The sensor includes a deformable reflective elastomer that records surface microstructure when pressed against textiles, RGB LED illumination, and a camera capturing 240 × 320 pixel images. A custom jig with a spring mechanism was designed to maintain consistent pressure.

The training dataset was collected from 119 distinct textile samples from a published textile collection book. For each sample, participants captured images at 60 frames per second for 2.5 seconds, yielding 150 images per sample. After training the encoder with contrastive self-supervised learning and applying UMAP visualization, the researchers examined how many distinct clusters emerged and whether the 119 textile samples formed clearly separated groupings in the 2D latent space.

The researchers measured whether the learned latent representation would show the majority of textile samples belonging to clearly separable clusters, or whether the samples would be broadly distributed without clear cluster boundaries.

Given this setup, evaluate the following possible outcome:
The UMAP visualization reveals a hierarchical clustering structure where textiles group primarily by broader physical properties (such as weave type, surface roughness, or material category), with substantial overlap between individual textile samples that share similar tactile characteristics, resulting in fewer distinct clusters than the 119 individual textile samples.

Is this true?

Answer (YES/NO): NO